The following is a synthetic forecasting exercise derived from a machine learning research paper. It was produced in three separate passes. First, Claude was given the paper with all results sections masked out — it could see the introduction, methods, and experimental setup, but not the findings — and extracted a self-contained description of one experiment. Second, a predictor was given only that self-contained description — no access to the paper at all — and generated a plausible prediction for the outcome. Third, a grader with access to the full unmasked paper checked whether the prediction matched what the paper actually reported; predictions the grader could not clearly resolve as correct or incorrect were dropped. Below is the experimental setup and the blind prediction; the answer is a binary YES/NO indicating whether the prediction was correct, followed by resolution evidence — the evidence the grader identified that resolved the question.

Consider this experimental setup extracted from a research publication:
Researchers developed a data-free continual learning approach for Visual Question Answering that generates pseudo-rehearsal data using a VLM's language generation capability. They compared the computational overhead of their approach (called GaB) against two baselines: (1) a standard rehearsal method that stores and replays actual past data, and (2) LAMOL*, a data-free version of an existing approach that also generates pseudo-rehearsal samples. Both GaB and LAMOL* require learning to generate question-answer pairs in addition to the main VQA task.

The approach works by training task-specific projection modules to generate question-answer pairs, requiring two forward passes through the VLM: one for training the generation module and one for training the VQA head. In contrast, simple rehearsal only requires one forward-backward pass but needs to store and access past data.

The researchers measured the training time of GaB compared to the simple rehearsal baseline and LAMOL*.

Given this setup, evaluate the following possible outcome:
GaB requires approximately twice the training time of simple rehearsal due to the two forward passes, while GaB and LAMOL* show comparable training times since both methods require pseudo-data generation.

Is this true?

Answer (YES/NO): NO